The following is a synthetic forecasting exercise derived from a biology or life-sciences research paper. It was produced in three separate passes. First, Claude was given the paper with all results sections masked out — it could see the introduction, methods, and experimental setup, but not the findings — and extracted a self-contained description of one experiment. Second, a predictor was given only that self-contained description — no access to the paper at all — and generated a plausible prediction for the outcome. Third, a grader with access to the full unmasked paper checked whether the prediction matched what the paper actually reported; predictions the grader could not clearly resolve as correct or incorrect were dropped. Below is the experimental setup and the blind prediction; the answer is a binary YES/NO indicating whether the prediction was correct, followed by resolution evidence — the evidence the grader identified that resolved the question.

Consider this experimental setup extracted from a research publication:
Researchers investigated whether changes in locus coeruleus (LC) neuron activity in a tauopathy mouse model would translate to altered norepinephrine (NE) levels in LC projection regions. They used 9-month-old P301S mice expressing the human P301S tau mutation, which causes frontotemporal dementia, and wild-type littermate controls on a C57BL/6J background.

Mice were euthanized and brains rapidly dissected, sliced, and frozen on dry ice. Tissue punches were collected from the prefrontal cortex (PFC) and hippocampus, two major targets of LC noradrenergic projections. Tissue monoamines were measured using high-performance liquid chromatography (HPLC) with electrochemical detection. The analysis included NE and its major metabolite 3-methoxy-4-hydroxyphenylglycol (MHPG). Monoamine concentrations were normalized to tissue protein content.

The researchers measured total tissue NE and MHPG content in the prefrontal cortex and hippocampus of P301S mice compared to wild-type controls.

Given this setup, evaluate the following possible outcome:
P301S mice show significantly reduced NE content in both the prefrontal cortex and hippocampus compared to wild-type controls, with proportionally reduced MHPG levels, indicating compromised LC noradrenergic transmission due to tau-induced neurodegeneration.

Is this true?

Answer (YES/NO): NO